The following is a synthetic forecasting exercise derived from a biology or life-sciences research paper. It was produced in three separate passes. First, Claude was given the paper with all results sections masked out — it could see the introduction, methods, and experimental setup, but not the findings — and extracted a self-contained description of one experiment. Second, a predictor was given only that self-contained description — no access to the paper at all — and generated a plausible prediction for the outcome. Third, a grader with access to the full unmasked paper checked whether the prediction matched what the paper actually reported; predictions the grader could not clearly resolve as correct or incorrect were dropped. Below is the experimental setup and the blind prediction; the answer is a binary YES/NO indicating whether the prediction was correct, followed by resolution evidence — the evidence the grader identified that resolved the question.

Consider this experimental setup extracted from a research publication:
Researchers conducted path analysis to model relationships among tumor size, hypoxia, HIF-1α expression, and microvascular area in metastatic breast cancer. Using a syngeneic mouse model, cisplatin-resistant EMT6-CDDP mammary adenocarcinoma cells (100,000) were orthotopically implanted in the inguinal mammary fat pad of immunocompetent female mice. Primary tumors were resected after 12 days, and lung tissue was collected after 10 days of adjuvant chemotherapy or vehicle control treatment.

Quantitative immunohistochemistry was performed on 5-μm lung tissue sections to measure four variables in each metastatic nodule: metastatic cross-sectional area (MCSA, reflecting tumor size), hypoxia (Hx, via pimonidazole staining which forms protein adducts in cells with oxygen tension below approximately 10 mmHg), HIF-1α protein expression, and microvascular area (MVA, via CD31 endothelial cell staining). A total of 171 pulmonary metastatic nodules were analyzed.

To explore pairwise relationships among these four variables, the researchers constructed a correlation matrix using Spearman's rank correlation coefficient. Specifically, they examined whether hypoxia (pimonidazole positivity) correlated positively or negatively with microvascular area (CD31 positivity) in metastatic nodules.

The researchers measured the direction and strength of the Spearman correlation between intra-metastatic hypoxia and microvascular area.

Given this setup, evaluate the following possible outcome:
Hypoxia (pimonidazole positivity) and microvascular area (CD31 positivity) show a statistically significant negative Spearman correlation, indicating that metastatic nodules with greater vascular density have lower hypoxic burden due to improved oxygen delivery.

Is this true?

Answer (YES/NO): NO